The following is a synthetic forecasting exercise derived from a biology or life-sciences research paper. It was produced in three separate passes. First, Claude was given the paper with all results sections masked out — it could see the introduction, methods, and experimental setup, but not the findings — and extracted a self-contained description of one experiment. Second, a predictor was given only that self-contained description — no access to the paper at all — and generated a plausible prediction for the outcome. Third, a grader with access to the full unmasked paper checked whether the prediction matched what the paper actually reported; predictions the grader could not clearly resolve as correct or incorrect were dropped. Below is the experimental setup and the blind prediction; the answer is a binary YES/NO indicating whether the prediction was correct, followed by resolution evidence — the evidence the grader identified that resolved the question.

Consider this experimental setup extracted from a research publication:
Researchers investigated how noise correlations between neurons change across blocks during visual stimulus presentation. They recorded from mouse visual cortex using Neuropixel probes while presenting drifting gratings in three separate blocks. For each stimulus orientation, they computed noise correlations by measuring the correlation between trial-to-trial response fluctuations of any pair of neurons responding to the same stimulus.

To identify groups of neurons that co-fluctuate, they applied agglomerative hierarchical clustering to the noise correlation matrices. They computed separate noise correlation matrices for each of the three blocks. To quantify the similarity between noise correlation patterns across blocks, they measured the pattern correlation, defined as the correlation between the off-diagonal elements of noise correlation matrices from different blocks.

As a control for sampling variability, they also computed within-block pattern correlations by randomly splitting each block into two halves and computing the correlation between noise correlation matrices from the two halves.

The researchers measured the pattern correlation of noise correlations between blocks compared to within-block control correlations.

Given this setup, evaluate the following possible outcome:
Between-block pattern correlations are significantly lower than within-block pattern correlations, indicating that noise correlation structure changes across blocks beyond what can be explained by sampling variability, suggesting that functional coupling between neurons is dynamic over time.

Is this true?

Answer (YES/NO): YES